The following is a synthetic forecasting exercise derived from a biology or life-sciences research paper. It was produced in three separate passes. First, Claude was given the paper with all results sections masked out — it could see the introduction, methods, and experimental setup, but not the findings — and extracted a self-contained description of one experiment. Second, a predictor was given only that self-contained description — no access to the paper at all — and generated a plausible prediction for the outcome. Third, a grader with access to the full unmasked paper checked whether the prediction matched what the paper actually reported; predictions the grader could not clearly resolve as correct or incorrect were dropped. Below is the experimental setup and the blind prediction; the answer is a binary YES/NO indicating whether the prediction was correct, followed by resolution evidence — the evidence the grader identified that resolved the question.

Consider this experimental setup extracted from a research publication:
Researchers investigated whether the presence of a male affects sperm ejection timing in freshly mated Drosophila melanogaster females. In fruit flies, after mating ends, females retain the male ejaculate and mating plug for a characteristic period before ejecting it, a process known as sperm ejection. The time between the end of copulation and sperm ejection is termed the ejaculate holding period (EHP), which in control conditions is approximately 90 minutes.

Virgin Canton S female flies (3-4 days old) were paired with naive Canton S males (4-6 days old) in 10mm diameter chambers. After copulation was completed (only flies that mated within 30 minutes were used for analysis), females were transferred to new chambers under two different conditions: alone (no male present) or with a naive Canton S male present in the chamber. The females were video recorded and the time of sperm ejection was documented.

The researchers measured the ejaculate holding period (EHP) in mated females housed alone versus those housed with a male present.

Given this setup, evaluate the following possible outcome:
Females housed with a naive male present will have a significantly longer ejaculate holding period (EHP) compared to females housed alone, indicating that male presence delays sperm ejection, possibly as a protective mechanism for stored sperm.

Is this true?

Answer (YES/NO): NO